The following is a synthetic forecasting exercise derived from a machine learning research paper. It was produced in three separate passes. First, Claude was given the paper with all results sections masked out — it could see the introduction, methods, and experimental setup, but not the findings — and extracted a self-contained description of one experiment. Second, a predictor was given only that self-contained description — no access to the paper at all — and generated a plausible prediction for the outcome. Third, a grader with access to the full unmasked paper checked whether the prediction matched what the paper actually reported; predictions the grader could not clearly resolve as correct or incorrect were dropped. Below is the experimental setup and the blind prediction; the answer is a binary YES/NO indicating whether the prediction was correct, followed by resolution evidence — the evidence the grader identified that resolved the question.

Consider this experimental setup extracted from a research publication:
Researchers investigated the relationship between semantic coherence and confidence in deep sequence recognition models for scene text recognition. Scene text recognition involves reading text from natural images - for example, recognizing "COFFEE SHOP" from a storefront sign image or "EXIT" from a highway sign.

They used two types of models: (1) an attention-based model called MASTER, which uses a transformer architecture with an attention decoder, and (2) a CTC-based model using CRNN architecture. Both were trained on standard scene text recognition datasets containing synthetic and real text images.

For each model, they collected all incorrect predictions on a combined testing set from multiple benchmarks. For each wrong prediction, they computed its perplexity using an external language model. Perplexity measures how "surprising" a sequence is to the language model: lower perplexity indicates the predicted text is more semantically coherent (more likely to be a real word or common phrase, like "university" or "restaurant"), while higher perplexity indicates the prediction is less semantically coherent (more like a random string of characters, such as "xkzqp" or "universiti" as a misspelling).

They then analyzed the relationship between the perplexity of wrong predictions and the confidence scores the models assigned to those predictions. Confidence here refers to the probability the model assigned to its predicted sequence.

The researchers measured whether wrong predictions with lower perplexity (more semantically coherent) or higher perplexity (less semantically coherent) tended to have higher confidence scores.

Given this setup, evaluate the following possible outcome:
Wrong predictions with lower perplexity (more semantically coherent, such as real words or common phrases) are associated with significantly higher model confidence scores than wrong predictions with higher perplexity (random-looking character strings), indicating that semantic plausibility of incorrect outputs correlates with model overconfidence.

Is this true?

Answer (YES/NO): YES